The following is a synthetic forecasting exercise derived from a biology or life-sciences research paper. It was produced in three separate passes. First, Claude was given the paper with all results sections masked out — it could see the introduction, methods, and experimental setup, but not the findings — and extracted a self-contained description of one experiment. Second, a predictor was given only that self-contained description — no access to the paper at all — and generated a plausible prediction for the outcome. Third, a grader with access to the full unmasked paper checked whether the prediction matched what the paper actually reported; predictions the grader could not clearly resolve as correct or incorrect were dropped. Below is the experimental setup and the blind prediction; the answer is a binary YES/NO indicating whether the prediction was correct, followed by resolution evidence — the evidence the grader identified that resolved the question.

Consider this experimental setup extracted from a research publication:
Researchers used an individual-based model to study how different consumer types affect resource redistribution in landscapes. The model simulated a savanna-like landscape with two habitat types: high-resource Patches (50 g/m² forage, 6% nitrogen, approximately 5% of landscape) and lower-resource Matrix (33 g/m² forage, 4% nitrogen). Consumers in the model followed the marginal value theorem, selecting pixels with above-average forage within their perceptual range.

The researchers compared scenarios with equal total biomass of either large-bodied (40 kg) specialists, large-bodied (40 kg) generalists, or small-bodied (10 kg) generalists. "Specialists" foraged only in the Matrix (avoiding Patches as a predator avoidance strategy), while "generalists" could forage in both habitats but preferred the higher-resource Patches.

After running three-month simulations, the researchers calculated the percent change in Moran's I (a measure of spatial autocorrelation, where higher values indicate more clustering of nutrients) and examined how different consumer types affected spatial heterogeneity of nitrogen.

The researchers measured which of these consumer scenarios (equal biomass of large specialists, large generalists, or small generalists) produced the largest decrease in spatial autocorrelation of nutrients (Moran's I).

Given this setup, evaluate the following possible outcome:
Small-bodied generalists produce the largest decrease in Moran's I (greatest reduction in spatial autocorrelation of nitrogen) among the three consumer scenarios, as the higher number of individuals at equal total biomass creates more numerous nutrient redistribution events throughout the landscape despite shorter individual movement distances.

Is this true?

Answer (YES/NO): YES